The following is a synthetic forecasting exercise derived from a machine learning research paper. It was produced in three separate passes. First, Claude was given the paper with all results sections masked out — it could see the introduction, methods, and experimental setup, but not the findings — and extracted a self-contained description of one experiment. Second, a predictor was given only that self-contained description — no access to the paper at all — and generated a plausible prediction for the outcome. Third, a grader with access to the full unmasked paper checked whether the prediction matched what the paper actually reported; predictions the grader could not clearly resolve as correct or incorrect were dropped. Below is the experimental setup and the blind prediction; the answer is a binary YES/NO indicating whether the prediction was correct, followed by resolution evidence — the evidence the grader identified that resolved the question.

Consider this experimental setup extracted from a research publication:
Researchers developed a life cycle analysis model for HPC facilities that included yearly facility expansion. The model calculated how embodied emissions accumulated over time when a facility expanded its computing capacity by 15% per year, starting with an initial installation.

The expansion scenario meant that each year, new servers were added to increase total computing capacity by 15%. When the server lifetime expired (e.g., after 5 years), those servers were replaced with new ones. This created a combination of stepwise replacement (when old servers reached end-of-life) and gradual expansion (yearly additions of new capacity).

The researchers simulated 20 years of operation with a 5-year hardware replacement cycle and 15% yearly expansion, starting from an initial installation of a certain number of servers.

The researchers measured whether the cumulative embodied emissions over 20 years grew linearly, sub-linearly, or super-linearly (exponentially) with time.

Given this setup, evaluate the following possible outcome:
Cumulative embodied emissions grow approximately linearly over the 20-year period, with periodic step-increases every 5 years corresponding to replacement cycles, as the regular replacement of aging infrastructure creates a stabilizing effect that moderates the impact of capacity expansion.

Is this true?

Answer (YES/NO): NO